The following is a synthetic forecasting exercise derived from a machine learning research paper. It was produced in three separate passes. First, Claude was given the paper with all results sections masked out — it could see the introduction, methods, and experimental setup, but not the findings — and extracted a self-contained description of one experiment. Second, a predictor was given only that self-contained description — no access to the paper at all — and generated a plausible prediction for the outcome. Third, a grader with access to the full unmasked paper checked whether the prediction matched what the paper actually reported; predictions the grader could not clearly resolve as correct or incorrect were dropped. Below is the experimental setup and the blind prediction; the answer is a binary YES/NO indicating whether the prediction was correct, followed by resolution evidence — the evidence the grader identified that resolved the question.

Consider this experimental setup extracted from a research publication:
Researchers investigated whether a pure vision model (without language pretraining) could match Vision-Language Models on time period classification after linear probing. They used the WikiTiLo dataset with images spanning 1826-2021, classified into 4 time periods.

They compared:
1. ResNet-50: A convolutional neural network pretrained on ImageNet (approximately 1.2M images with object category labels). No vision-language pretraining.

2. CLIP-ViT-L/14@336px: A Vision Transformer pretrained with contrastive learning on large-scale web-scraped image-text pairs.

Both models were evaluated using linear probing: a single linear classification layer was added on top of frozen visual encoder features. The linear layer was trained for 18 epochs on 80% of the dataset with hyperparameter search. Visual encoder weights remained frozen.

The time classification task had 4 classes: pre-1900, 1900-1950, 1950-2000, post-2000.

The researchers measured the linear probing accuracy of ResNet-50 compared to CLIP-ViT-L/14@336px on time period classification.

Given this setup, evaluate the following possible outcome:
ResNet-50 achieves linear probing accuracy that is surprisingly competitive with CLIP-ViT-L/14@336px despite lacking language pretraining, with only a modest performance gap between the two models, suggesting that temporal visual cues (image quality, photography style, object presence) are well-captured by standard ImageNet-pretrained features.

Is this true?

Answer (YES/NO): NO